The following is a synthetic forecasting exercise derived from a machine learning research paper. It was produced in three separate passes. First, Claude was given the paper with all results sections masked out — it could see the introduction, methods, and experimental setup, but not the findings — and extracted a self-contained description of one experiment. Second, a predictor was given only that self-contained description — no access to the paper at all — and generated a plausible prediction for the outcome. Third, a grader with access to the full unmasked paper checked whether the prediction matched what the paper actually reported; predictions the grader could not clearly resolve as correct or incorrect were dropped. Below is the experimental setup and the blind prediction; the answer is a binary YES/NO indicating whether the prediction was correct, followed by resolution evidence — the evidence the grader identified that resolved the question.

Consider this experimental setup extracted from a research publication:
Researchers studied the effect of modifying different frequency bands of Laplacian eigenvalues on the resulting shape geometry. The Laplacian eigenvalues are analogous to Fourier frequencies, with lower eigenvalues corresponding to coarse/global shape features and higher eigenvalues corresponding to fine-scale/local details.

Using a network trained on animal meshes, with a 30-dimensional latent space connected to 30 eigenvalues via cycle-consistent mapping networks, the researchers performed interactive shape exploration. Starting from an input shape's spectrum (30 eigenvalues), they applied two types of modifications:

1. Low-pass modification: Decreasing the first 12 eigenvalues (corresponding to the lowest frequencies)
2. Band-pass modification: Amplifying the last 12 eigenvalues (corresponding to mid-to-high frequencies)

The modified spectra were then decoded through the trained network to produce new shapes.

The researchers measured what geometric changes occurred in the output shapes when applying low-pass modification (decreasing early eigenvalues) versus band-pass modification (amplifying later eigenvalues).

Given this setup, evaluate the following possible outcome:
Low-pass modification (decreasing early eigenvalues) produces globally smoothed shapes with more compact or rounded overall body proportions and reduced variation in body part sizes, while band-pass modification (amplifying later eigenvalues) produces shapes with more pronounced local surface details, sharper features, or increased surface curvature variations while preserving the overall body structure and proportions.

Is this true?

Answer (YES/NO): NO